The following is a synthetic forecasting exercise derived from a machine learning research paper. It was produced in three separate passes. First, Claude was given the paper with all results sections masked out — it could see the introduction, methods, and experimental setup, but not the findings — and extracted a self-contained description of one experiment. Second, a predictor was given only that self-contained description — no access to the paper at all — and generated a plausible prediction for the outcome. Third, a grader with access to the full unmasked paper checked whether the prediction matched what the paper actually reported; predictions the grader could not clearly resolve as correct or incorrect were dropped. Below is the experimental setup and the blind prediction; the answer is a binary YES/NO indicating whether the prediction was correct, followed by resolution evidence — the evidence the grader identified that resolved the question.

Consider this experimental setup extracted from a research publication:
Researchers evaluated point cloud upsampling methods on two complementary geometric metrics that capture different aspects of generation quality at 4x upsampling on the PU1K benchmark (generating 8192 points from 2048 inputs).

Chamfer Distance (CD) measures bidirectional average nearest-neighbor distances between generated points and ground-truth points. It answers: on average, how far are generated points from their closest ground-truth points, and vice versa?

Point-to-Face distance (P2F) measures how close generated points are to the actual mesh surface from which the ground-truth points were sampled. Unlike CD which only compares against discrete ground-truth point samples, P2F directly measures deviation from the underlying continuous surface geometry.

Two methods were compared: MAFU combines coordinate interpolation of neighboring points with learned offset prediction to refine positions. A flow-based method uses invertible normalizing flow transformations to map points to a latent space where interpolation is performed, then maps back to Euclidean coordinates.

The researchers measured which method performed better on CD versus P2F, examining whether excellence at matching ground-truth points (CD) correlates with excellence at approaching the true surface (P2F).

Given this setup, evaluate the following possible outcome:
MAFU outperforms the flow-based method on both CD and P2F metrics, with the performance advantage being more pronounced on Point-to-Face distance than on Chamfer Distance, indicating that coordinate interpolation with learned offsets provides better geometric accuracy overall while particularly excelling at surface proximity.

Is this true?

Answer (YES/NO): NO